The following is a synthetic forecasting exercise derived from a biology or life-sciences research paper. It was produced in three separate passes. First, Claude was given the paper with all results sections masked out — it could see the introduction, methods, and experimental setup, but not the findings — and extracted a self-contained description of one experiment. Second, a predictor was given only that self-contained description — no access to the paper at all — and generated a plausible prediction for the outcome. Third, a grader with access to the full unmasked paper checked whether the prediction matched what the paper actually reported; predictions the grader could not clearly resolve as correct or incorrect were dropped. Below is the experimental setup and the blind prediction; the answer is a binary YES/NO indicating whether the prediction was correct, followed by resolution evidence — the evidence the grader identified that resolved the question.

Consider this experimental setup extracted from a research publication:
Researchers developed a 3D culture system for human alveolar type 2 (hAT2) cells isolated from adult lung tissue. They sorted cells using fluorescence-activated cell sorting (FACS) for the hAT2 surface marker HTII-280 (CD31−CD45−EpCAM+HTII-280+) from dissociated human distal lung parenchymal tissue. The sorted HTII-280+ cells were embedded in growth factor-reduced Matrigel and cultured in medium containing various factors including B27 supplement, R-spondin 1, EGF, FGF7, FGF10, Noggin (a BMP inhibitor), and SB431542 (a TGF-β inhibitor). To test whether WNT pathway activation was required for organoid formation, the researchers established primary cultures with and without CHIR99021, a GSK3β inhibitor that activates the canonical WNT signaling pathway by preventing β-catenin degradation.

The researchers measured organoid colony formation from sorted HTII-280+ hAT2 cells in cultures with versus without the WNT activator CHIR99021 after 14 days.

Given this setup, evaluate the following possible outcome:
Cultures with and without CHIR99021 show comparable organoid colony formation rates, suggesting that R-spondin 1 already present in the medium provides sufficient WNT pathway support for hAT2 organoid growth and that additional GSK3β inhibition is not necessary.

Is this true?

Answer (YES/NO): NO